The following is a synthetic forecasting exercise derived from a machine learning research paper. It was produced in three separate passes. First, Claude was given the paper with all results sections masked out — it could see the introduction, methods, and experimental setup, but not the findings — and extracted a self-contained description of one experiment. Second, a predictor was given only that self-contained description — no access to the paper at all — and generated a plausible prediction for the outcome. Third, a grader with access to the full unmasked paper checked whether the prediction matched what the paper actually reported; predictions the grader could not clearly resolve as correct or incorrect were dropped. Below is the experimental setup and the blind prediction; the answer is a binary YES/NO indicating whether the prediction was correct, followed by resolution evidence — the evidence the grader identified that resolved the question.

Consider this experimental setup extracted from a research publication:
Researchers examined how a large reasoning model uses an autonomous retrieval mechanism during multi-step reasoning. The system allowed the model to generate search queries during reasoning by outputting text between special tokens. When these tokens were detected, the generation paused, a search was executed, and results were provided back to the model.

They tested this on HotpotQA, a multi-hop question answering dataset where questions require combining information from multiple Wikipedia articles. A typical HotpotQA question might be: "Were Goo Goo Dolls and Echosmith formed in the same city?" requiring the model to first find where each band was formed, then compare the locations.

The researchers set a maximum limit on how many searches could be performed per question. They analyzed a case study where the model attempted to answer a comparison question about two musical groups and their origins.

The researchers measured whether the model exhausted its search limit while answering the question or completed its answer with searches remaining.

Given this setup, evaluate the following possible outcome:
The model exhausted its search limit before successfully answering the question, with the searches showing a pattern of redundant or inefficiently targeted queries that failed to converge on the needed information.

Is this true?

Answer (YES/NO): NO